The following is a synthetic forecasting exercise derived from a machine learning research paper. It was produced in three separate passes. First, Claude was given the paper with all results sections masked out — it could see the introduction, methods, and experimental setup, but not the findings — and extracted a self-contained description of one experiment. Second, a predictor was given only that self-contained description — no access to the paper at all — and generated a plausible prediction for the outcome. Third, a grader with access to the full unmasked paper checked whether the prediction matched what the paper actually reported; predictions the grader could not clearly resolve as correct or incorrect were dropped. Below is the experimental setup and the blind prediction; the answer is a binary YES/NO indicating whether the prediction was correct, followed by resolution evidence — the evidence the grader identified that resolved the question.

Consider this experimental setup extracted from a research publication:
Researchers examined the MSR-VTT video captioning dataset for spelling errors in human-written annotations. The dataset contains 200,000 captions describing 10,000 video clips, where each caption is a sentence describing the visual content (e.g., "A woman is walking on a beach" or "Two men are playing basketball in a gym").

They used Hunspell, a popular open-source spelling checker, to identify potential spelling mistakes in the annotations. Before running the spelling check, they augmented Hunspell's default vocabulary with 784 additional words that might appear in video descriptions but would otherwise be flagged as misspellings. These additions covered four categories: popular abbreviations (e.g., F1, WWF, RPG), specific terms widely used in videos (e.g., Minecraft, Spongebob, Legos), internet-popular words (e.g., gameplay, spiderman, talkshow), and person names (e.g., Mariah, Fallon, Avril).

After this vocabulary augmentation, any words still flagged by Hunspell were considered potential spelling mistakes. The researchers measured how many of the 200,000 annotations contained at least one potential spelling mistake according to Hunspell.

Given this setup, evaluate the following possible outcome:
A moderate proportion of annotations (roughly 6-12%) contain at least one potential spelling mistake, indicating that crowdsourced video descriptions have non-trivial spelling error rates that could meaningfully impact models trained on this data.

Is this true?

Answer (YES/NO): YES